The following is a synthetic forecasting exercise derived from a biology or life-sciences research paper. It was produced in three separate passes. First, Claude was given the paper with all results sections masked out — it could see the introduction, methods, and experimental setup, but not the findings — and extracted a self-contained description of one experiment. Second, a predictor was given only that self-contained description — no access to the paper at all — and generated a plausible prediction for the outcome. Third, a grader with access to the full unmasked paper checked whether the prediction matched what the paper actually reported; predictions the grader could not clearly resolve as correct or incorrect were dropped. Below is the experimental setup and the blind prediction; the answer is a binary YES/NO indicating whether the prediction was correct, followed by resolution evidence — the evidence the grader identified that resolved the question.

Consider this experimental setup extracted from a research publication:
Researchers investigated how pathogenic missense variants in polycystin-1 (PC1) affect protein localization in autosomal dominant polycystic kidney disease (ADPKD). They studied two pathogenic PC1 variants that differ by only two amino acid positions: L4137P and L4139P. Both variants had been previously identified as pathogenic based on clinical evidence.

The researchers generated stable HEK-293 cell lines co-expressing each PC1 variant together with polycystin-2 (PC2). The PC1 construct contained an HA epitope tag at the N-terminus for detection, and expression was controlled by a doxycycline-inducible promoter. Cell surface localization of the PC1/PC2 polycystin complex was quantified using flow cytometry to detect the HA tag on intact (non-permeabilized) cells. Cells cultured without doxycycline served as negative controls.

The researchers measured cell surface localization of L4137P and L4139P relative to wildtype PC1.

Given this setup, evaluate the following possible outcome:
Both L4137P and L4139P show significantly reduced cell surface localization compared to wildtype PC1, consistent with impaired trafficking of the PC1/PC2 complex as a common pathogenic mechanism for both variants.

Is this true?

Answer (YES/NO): NO